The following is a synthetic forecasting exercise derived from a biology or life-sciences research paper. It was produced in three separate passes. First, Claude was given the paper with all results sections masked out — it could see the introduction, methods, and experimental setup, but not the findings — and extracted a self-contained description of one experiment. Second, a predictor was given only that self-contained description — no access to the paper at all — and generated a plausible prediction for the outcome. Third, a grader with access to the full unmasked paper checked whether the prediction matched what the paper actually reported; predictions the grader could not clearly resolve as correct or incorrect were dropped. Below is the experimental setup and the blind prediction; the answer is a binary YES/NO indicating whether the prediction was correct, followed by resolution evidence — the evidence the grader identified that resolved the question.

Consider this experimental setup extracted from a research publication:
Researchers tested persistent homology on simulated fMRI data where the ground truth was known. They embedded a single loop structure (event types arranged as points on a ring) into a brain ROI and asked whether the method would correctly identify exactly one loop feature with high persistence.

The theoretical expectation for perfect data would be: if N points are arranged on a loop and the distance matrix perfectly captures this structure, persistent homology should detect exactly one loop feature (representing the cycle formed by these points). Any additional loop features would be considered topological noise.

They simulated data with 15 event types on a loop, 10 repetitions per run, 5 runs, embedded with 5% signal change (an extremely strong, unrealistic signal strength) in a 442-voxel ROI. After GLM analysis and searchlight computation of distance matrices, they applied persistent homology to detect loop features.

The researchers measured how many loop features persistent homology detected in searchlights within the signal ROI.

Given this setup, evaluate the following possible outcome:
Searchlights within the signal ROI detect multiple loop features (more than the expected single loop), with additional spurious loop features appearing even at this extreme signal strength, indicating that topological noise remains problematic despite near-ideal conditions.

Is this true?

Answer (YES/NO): YES